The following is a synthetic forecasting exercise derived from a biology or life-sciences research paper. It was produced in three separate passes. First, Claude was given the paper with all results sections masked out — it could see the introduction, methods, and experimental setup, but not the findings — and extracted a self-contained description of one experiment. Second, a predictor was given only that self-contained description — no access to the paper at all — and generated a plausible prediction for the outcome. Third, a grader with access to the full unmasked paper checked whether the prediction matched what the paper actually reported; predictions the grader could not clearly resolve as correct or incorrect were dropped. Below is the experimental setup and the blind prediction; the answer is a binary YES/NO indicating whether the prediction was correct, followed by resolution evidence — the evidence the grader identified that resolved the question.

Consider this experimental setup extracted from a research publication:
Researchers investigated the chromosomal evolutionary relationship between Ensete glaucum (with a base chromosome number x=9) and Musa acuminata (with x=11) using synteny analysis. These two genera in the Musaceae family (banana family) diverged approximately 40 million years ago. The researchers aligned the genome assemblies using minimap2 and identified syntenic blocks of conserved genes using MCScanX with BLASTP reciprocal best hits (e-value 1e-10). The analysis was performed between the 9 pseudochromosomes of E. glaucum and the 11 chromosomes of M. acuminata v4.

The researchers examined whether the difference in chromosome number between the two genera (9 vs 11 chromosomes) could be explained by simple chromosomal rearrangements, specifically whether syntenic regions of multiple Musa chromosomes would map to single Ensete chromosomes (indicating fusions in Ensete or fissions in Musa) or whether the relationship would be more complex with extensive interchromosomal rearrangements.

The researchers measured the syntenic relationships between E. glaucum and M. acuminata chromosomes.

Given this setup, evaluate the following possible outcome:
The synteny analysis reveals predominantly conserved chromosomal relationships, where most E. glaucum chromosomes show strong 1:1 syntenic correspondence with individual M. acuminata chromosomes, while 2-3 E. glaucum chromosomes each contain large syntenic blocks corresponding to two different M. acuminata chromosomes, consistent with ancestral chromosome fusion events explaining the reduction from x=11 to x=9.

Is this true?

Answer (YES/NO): NO